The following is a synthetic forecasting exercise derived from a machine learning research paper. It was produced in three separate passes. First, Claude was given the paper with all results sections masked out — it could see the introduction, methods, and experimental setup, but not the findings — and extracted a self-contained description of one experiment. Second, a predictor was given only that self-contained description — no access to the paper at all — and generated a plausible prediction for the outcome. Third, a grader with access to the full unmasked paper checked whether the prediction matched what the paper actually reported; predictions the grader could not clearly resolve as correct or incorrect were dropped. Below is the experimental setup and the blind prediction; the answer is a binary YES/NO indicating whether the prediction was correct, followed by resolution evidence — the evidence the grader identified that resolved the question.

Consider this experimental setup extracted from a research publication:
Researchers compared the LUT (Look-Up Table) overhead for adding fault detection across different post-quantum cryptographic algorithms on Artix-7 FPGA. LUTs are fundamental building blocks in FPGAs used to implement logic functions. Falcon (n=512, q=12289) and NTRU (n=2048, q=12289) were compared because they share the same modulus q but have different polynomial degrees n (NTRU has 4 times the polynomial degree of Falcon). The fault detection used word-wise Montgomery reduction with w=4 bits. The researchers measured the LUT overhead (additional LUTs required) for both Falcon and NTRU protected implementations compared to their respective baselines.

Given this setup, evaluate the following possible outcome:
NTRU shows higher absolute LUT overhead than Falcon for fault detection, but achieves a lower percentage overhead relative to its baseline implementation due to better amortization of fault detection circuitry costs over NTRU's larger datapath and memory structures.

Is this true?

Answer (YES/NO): NO